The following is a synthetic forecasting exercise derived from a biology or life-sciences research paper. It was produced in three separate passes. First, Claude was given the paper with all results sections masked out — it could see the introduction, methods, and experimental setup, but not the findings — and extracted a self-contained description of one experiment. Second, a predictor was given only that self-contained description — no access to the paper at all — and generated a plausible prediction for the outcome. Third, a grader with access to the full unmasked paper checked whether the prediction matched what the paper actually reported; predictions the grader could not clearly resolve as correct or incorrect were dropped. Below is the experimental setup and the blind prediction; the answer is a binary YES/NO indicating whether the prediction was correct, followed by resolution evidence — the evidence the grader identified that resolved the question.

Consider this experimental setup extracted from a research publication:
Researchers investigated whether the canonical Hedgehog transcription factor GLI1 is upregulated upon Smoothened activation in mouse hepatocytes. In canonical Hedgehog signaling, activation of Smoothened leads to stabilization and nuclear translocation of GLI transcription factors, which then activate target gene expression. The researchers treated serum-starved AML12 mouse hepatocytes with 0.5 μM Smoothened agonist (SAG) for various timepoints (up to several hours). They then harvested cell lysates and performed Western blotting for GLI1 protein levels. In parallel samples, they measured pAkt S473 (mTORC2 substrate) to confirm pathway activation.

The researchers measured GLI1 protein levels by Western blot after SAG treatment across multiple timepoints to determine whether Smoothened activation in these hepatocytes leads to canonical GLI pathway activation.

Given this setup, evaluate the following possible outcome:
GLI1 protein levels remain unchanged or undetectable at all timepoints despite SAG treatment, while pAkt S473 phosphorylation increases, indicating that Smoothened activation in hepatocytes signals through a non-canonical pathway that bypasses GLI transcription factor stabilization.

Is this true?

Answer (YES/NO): YES